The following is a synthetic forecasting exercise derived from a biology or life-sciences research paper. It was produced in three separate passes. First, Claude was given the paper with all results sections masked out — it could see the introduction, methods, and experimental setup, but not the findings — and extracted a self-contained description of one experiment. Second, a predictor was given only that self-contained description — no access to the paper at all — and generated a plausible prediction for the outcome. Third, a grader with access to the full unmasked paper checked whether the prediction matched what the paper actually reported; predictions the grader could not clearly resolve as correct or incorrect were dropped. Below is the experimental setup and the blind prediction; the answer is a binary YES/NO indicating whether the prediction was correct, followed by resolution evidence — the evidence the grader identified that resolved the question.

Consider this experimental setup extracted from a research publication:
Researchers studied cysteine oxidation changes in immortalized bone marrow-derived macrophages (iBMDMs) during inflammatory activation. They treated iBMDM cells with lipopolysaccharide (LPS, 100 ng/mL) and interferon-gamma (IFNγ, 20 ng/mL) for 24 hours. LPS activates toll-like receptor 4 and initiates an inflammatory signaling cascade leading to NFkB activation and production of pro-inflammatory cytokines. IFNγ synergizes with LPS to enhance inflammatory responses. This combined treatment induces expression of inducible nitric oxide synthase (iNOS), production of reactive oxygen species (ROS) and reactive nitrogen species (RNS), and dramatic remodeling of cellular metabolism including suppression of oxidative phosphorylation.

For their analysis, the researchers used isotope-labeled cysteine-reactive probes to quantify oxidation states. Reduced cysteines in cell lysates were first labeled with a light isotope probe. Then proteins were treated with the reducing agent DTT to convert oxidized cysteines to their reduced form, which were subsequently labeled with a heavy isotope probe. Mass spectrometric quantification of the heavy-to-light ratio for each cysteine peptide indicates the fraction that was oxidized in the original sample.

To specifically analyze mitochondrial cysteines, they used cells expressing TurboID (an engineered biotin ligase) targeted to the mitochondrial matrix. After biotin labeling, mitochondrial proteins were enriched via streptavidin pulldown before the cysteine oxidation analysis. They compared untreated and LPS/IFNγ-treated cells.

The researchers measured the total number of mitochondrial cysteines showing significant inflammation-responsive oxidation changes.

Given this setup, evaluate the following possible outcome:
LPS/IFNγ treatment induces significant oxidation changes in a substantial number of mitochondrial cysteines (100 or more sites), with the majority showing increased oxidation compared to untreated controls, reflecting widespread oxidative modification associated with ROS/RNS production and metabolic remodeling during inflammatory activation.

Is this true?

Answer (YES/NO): NO